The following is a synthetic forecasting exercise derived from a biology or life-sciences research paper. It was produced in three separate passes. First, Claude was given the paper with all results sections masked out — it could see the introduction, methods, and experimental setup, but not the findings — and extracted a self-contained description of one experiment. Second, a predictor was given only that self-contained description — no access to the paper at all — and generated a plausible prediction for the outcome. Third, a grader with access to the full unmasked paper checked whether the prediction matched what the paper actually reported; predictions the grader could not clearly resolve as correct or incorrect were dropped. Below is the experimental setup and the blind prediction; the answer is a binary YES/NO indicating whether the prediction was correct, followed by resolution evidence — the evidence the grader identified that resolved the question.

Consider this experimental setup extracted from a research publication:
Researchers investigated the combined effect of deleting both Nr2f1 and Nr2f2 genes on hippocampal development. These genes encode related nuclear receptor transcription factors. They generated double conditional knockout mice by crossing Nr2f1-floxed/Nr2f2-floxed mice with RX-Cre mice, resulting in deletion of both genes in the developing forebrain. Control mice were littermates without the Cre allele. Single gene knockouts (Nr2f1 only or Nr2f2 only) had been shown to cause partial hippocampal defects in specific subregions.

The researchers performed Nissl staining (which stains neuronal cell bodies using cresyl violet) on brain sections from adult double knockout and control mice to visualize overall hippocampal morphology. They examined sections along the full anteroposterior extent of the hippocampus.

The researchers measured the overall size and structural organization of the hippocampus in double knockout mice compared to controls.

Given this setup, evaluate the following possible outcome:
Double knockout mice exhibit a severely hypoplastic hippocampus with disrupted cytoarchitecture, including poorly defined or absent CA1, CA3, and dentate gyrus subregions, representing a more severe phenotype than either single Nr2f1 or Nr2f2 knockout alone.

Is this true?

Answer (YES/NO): YES